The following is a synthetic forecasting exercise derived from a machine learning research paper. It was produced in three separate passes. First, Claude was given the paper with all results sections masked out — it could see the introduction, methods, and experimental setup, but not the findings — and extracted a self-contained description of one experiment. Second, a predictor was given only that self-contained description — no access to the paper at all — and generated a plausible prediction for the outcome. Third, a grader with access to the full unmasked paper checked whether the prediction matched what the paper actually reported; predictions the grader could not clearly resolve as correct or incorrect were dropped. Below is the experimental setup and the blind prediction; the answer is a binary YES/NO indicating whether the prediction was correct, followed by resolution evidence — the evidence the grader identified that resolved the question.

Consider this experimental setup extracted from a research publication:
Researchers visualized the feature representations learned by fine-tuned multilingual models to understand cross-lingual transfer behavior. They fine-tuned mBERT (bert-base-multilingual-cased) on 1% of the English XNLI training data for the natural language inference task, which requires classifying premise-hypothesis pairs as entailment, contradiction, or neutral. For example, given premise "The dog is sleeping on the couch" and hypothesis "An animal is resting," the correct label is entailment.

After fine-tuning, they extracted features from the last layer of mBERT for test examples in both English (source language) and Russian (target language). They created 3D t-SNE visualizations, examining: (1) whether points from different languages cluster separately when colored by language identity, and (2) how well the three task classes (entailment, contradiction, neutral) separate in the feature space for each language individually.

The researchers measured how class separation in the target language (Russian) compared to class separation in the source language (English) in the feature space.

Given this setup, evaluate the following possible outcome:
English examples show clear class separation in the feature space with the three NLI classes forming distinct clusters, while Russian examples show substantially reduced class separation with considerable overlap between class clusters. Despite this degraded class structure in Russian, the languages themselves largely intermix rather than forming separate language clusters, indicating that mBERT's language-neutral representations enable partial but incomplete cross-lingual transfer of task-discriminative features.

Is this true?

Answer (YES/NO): NO